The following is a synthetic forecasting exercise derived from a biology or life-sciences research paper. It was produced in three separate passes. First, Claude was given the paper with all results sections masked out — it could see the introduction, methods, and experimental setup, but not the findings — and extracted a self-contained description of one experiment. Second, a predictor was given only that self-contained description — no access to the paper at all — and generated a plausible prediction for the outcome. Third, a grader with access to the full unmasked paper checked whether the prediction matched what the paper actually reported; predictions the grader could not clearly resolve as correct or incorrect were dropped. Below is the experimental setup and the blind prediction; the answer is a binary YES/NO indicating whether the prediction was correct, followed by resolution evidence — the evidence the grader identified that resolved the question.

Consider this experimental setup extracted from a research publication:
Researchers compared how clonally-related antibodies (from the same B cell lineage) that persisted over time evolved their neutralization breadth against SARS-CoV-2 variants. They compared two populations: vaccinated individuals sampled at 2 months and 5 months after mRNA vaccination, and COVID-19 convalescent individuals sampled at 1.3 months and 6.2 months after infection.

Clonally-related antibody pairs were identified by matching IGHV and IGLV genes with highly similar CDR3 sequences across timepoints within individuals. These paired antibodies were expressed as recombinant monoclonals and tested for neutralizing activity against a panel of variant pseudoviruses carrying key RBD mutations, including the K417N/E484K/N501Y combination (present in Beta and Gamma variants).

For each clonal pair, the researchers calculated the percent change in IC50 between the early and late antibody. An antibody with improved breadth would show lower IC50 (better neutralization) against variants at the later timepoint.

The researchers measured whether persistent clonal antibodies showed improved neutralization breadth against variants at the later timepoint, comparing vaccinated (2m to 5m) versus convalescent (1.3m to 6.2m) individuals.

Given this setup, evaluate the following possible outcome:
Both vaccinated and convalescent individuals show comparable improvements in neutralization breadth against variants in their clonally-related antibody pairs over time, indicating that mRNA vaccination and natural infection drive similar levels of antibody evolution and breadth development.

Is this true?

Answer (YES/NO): NO